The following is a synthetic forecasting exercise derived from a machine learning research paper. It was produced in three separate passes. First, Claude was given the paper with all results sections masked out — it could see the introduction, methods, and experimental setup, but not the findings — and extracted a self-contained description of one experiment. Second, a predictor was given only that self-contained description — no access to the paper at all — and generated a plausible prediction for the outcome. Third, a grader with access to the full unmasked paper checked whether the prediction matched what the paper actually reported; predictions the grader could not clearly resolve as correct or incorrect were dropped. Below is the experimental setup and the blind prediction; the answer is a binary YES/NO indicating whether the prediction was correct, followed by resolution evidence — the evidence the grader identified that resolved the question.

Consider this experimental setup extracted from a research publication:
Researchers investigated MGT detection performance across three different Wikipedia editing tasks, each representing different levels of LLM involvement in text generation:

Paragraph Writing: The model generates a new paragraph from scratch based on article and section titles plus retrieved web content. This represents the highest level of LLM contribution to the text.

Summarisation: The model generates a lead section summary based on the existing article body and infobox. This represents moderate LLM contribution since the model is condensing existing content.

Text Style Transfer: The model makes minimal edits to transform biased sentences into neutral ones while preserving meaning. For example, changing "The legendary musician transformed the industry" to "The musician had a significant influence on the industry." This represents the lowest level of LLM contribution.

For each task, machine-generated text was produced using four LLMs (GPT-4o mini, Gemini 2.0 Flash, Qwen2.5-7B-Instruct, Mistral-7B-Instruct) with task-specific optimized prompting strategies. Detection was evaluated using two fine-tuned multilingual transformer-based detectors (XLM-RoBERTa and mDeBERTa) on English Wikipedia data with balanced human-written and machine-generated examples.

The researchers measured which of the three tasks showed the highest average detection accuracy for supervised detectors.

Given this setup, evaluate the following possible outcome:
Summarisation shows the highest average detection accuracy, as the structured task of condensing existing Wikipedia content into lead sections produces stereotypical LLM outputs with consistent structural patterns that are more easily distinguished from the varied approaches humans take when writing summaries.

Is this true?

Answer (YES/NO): YES